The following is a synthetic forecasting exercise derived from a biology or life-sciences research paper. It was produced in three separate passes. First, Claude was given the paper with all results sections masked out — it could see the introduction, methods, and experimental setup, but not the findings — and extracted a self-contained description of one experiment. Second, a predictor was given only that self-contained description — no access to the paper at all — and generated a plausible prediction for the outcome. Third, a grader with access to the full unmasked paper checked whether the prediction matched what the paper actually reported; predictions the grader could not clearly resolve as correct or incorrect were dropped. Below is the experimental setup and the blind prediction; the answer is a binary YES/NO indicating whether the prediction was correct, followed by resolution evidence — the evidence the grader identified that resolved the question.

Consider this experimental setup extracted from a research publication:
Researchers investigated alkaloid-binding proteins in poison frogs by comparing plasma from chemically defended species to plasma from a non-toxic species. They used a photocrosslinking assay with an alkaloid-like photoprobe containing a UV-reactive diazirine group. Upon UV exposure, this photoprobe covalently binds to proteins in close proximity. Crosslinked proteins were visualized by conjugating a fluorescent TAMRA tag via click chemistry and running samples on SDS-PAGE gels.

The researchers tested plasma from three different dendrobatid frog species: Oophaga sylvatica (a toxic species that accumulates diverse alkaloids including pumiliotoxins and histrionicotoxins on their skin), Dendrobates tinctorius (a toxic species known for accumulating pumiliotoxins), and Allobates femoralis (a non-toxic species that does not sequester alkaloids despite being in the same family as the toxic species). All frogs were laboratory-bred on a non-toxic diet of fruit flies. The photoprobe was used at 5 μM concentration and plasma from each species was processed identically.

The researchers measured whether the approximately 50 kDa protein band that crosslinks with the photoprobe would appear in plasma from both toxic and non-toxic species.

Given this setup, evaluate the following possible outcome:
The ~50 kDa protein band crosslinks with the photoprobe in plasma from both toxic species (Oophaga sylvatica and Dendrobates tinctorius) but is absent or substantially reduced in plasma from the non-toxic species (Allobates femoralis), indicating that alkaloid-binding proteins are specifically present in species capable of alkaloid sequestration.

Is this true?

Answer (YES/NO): YES